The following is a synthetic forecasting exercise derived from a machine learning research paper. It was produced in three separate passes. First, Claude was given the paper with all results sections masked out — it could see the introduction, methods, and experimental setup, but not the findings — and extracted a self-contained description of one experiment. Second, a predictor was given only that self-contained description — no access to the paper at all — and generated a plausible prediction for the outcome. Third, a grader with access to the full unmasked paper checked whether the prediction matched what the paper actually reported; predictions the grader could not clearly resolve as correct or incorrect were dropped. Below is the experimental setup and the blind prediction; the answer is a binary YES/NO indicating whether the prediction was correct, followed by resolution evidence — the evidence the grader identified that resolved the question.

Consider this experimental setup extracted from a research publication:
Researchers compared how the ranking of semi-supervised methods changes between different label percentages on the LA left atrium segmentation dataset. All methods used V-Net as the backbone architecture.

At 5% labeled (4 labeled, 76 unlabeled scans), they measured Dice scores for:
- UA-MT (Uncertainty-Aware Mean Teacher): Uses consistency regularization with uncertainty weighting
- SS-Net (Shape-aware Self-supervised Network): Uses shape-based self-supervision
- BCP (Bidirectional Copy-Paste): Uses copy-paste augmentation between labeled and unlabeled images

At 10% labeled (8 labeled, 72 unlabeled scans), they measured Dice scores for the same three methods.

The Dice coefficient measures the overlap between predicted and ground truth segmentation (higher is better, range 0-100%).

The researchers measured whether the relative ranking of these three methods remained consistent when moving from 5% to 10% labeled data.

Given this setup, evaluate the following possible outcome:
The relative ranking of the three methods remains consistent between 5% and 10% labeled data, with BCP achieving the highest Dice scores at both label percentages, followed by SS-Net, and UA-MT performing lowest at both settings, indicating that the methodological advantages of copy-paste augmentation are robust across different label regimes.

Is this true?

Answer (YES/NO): YES